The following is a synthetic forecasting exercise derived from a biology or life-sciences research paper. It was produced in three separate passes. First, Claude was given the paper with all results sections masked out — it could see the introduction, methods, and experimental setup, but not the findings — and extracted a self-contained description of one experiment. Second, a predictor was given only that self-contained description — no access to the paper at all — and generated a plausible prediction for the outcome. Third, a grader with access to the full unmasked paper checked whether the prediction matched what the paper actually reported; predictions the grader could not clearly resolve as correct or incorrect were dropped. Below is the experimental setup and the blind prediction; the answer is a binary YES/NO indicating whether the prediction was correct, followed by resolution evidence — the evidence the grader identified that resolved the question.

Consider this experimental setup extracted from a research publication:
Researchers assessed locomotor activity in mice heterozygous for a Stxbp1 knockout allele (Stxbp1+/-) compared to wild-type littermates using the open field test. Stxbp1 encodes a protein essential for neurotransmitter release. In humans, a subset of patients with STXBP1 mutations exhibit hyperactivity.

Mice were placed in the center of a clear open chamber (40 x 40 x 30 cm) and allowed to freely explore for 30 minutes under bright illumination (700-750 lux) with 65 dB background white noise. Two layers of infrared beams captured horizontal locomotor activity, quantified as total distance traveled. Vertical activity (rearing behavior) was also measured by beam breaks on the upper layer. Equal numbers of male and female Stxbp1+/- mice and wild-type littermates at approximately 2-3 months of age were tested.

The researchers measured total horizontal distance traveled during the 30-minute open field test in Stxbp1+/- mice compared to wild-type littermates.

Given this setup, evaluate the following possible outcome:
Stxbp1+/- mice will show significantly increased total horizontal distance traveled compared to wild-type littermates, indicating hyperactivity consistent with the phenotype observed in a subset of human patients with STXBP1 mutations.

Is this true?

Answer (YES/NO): YES